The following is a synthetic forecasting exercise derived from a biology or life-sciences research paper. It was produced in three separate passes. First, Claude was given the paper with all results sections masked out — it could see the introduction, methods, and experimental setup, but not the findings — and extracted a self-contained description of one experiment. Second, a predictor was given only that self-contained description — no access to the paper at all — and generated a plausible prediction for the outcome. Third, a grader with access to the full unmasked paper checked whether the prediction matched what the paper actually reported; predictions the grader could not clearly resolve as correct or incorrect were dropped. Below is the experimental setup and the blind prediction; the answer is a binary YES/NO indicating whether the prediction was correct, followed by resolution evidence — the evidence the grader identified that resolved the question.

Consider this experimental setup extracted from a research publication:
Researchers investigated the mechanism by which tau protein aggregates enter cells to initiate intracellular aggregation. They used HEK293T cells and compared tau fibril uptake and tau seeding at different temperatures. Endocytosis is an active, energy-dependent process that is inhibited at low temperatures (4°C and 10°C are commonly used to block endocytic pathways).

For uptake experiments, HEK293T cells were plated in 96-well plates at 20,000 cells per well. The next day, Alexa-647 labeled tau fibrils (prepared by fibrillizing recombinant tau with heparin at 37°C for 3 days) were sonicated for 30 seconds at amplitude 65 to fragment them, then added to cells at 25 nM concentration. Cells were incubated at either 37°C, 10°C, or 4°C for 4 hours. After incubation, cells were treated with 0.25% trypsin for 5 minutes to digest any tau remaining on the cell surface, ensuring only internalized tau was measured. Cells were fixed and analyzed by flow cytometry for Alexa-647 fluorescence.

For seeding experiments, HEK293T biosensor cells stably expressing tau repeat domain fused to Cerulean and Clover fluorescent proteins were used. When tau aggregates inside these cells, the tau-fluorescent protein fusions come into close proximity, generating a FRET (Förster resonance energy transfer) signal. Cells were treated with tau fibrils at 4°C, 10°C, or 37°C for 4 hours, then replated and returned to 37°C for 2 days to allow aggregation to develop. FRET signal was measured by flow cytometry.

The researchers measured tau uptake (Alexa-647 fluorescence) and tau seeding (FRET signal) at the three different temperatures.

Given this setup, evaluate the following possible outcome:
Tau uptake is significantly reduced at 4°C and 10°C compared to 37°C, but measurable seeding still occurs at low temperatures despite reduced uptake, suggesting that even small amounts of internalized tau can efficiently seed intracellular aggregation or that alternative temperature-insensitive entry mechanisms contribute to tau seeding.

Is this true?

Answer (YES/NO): NO